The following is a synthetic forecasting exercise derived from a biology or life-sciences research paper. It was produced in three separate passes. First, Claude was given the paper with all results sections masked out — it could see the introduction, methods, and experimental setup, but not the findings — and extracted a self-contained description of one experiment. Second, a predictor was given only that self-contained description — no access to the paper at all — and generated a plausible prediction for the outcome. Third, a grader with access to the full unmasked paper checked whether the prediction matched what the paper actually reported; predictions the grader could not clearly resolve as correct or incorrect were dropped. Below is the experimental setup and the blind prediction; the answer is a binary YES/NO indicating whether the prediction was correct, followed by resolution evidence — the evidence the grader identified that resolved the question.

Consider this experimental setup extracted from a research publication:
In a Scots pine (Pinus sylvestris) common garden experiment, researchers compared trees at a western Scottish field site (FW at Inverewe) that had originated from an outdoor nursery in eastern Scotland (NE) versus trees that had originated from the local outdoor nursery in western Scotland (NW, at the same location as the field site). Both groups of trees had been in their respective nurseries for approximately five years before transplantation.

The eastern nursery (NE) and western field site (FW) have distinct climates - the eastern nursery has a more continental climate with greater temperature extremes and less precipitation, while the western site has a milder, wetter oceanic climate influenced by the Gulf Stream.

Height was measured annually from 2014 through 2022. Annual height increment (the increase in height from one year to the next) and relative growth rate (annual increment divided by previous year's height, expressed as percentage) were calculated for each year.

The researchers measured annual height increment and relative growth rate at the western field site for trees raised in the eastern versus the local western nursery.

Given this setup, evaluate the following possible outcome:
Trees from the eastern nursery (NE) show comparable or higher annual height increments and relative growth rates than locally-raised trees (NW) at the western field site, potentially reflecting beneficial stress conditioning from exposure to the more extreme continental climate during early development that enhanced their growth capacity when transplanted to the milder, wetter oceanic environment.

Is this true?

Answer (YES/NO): NO